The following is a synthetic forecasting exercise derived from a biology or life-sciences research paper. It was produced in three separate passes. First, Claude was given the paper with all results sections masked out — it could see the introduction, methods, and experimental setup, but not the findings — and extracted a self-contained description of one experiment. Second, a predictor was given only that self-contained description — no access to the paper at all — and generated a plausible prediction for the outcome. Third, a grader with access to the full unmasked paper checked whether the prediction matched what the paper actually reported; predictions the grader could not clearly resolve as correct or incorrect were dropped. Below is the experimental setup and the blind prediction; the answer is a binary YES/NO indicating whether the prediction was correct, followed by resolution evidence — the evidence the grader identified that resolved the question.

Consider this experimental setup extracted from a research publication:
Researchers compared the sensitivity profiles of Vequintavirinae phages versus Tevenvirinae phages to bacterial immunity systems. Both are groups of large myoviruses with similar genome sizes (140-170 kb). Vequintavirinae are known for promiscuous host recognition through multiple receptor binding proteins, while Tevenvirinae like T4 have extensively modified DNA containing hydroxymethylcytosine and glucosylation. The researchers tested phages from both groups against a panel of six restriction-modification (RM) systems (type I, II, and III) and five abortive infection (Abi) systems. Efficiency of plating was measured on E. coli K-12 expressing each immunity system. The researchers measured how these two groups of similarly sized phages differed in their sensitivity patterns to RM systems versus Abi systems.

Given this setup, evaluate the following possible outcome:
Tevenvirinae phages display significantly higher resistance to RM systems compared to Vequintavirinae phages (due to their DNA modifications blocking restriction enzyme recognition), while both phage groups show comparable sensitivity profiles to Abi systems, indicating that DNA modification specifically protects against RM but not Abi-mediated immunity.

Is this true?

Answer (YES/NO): NO